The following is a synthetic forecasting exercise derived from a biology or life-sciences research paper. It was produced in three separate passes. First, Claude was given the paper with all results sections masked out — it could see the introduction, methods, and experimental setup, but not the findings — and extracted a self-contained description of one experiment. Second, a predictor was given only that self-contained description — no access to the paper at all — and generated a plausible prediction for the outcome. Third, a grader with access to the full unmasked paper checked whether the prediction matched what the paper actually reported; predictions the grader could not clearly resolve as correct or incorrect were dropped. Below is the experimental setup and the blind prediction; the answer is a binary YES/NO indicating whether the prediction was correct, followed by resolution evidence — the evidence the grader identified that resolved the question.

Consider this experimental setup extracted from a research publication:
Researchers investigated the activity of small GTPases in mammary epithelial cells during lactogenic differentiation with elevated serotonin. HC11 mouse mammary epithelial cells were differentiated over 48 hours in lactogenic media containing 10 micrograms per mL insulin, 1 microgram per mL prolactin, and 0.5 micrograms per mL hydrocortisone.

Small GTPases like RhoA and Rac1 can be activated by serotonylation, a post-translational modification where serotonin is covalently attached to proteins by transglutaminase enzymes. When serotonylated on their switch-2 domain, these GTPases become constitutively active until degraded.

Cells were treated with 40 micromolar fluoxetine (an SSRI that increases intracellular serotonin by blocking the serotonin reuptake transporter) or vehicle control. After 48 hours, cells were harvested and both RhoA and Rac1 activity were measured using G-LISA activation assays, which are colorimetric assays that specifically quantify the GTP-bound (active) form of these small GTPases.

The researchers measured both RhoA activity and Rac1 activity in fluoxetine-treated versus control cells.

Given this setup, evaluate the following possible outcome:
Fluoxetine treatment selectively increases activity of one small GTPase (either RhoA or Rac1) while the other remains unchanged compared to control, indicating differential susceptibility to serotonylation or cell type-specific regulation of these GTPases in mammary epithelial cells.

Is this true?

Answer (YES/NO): NO